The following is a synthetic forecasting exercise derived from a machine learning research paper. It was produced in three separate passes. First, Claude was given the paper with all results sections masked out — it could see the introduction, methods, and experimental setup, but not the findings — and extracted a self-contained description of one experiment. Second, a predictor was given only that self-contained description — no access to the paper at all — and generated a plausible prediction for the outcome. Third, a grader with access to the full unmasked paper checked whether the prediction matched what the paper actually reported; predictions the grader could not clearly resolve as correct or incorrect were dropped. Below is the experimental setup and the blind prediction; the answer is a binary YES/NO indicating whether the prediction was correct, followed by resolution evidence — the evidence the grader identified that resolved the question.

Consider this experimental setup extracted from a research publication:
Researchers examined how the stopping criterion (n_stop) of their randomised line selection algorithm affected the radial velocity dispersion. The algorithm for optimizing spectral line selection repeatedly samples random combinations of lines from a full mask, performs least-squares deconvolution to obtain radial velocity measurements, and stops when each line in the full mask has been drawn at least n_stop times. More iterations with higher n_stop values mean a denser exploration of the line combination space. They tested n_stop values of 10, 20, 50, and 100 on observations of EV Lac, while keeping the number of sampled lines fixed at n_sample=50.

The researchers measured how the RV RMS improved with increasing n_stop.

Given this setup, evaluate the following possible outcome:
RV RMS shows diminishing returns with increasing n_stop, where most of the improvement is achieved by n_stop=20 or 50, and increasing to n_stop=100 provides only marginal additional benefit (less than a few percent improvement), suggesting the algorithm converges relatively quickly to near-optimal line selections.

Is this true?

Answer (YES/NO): YES